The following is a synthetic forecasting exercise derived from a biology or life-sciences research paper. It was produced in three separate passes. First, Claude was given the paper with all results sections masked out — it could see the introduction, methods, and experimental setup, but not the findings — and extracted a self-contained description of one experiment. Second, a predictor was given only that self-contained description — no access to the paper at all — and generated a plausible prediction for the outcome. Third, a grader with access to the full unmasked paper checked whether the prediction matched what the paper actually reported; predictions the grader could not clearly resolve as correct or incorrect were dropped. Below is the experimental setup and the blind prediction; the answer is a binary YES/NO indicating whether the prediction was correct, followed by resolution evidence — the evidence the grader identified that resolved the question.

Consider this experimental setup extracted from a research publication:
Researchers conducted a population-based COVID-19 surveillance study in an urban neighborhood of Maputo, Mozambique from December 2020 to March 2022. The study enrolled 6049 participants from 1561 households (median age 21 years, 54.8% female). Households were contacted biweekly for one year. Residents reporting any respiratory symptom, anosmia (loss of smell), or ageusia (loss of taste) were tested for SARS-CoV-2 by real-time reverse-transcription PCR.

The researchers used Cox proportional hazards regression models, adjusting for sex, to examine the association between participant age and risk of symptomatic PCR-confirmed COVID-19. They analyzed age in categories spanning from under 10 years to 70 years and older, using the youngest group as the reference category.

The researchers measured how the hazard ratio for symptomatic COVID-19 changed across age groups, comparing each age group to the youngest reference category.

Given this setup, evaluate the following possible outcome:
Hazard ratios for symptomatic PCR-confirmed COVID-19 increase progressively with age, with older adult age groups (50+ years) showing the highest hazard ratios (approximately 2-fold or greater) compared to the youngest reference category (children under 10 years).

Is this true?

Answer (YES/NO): YES